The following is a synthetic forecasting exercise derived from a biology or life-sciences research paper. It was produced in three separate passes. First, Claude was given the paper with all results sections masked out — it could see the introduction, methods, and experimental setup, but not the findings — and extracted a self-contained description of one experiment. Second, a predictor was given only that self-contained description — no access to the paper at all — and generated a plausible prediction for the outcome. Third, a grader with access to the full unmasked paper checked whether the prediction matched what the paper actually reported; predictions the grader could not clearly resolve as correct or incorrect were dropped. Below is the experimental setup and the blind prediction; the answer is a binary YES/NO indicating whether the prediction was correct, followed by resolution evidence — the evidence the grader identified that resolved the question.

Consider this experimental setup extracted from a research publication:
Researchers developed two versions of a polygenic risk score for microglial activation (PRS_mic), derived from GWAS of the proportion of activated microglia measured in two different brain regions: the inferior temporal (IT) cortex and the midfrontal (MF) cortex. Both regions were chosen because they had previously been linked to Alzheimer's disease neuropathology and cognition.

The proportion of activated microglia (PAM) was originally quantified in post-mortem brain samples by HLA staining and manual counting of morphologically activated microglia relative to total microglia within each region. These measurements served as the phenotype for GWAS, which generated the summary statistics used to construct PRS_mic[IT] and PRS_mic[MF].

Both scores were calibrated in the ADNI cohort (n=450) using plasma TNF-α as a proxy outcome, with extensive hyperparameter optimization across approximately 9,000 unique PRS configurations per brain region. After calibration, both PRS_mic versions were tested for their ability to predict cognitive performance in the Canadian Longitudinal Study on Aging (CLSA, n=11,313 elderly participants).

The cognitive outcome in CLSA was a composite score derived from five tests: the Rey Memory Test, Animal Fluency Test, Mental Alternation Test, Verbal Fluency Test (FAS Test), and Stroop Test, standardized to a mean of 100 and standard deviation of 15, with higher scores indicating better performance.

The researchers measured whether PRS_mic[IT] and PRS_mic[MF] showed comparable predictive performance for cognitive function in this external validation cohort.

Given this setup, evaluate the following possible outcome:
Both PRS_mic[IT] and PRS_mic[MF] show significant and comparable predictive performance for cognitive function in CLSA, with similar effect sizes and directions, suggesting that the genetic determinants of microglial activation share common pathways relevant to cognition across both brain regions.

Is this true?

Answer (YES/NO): NO